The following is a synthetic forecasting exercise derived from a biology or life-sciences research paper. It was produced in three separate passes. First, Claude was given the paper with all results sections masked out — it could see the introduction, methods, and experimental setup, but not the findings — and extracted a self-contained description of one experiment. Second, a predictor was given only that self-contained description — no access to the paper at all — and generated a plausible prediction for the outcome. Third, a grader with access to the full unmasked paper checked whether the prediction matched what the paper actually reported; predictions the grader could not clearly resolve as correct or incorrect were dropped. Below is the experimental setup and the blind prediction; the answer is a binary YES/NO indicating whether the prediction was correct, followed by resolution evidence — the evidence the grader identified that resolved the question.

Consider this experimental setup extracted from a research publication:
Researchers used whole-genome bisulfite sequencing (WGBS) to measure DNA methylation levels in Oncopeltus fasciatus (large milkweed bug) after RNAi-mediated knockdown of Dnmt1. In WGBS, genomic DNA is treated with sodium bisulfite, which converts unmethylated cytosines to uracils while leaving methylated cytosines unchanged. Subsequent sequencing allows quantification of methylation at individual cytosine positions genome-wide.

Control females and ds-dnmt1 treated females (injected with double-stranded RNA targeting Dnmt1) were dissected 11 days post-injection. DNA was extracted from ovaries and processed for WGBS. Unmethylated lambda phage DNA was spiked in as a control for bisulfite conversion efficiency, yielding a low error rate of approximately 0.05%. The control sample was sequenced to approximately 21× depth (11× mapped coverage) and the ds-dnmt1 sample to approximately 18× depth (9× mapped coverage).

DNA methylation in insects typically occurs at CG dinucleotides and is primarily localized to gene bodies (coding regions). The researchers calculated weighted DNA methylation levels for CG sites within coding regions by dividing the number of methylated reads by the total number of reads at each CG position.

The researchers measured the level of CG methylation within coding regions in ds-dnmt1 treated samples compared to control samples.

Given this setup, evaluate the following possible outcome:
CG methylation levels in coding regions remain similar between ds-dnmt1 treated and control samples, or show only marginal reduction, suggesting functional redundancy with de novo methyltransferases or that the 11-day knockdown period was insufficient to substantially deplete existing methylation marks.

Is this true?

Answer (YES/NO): NO